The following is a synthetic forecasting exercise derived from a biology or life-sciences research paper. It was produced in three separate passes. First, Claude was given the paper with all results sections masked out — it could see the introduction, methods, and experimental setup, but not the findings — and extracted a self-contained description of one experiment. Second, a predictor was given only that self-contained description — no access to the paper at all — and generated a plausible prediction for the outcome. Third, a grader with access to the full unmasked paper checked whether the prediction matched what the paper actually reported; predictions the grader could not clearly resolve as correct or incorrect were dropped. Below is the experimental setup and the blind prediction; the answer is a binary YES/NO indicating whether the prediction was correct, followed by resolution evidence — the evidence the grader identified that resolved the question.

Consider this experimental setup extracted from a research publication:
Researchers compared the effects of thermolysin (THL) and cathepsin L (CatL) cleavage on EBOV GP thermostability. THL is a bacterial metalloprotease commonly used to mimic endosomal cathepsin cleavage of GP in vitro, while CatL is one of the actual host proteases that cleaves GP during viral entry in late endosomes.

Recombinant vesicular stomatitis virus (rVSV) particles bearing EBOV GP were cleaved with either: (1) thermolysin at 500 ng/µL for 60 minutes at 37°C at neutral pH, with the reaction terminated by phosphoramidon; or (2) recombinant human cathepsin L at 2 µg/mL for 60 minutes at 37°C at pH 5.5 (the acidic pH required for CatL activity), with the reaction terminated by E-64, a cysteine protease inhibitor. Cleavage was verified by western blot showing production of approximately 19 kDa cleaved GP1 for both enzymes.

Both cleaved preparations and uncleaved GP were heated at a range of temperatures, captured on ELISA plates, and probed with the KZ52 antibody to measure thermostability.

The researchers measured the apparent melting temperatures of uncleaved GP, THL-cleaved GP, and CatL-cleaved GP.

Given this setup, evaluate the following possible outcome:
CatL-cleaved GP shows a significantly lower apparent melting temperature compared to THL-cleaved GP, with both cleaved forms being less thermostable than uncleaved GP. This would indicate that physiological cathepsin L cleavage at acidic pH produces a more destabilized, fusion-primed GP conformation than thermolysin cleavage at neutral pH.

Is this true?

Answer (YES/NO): NO